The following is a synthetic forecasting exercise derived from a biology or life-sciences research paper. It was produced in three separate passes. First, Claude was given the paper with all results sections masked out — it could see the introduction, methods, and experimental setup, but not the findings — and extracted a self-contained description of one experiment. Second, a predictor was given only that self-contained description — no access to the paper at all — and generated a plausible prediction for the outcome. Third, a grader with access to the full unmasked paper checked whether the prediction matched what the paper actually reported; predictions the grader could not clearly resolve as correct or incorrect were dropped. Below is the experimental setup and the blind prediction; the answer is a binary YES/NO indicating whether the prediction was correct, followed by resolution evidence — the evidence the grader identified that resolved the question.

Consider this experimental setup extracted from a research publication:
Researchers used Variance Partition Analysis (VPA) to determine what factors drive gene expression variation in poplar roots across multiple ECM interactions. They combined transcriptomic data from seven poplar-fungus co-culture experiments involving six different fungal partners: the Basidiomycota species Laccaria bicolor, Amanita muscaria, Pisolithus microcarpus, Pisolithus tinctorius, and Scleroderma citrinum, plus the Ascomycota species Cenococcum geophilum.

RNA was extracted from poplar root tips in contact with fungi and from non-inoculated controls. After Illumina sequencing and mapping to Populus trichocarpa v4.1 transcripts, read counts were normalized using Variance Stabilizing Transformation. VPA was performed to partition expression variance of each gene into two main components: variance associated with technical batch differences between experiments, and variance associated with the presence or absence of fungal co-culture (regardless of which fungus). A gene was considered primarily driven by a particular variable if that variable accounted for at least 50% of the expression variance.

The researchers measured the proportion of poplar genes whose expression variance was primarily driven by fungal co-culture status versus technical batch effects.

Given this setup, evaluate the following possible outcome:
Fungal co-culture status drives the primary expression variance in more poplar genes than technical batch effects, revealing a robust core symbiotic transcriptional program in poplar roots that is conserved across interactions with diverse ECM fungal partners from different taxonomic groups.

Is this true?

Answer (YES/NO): NO